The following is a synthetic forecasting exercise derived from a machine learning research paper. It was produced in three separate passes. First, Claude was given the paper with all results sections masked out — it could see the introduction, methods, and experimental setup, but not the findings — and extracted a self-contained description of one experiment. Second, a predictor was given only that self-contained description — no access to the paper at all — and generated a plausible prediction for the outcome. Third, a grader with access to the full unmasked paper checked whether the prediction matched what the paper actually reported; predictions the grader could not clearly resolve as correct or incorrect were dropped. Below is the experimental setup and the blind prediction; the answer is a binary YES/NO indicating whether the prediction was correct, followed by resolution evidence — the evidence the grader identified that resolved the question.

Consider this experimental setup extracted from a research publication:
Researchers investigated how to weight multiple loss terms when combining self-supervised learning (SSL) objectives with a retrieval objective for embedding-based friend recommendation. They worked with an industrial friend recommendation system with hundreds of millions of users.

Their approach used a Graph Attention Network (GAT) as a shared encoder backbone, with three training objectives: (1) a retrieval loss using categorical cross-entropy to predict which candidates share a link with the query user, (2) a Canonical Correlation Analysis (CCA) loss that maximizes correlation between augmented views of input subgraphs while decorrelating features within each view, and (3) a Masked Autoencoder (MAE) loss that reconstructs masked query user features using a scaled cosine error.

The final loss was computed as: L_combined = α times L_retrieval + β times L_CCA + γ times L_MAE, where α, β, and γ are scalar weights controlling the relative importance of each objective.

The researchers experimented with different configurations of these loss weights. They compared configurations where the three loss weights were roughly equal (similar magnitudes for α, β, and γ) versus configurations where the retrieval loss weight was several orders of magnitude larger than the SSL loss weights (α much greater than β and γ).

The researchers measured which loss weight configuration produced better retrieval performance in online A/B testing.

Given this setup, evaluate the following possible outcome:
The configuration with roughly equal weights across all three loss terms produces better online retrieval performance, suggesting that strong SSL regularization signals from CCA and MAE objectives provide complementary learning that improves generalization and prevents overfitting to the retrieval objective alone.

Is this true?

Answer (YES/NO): NO